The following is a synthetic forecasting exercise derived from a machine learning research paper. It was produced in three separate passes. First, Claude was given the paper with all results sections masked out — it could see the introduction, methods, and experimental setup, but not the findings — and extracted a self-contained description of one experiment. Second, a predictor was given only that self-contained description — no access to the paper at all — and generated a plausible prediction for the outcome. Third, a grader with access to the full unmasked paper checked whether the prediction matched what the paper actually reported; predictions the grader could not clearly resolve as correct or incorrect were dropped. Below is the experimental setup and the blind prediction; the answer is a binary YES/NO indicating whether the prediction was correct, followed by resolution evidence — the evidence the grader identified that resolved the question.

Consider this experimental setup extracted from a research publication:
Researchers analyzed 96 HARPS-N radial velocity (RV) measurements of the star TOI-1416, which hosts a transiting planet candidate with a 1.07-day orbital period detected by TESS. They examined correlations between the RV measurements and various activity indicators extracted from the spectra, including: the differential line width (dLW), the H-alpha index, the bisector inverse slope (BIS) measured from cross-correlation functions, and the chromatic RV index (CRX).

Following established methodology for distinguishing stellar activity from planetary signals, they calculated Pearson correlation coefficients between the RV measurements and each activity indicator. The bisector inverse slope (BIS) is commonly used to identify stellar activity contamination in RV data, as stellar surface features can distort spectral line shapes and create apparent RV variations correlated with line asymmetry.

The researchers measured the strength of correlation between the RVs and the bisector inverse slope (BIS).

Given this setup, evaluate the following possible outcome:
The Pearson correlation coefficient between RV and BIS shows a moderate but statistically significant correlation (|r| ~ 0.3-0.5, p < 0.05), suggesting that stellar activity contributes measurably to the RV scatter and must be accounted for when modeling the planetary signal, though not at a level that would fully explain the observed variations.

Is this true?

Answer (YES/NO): NO